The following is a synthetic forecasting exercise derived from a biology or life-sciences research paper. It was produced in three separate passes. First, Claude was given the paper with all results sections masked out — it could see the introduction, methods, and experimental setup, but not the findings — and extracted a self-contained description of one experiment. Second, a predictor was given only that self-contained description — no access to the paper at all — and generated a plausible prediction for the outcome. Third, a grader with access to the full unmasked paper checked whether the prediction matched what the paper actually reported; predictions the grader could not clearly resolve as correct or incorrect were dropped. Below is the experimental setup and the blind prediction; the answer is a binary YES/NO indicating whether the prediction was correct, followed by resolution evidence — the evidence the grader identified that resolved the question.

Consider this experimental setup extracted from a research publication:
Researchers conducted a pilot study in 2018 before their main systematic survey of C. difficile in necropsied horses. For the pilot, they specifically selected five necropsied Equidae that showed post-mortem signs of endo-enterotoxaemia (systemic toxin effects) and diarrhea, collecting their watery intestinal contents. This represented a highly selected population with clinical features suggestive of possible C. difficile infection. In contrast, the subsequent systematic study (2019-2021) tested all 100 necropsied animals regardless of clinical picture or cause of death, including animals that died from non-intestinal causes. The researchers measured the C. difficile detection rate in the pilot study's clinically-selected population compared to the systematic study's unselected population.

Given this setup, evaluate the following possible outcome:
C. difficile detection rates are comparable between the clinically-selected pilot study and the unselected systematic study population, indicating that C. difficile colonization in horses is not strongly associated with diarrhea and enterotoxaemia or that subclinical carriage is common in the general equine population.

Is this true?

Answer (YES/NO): NO